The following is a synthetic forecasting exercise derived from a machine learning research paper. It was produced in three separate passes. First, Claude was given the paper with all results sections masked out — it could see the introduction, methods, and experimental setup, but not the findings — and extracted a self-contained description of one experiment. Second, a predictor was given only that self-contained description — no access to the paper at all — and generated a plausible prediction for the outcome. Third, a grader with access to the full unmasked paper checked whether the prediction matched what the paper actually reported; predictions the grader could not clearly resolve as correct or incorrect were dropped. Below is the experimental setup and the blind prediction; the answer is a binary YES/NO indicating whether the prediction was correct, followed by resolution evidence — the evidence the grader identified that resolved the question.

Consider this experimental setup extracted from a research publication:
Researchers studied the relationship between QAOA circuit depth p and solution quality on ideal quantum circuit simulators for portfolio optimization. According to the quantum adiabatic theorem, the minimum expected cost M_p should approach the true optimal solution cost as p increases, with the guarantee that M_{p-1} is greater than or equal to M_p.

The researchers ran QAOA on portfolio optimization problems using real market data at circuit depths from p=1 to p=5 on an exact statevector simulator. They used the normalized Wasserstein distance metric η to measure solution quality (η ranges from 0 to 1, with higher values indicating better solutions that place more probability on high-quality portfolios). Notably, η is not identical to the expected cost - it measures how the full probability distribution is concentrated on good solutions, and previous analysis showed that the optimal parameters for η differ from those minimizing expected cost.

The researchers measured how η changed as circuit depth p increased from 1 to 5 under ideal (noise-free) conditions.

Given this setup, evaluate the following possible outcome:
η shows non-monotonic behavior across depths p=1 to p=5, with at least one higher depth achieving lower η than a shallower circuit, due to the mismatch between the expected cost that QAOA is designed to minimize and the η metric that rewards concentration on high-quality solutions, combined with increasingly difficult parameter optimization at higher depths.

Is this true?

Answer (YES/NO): YES